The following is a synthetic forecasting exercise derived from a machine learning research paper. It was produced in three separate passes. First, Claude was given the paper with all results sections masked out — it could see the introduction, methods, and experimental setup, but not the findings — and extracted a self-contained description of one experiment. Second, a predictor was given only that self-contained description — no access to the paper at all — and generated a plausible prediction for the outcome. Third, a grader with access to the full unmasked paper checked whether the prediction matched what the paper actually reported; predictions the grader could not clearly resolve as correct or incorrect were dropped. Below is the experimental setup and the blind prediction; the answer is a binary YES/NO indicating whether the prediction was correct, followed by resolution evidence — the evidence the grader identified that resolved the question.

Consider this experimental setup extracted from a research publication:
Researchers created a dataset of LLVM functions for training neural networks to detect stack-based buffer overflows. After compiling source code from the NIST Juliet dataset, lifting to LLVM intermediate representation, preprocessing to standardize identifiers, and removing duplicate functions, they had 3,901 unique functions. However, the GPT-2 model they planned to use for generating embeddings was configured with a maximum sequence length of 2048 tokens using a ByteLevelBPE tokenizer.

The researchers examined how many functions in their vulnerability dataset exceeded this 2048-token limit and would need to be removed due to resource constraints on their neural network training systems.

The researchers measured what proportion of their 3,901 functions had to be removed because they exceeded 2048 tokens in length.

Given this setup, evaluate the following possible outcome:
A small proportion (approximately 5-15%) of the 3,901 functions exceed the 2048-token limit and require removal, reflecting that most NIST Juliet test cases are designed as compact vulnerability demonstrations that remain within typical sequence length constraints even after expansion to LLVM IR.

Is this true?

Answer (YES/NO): NO